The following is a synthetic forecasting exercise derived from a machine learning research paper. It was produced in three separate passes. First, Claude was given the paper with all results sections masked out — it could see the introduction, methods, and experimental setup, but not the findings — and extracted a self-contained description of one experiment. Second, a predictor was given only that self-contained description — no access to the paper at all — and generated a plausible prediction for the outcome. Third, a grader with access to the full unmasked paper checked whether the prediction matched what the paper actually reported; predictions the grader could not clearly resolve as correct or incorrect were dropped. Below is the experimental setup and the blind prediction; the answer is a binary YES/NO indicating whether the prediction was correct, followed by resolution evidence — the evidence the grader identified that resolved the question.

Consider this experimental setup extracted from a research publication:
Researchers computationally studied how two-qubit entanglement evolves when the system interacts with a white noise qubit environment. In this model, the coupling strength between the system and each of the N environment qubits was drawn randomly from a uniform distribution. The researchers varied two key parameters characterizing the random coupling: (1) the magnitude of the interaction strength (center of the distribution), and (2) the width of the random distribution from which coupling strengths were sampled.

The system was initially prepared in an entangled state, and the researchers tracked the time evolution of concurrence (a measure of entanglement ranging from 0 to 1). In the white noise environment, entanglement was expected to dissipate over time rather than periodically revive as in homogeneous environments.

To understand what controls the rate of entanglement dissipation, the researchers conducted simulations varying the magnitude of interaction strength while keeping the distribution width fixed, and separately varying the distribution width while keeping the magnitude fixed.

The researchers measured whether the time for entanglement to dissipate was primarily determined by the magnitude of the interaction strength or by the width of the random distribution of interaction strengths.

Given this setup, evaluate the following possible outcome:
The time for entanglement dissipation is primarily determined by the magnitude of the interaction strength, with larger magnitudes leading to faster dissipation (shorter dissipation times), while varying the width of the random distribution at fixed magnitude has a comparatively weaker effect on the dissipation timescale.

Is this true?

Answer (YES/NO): NO